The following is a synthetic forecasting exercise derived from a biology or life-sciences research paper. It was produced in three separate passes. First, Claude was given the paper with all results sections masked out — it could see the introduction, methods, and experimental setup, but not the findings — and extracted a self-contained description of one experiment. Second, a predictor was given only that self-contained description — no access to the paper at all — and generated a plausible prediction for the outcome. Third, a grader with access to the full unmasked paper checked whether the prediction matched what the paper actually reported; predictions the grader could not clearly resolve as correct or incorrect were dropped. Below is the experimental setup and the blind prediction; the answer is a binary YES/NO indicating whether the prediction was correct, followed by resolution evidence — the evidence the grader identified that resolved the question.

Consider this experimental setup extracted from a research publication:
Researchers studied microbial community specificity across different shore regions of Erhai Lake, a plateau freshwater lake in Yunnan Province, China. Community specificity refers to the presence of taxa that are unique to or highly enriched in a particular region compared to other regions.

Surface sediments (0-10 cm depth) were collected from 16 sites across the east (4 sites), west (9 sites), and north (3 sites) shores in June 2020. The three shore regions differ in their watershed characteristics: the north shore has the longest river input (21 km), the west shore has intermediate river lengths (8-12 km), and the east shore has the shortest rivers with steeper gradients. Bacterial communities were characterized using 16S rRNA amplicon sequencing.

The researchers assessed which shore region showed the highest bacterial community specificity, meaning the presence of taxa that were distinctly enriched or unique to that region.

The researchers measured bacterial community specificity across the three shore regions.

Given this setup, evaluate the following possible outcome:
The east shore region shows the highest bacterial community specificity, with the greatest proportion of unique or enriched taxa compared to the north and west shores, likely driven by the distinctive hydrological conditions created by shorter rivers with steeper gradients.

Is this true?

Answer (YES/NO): YES